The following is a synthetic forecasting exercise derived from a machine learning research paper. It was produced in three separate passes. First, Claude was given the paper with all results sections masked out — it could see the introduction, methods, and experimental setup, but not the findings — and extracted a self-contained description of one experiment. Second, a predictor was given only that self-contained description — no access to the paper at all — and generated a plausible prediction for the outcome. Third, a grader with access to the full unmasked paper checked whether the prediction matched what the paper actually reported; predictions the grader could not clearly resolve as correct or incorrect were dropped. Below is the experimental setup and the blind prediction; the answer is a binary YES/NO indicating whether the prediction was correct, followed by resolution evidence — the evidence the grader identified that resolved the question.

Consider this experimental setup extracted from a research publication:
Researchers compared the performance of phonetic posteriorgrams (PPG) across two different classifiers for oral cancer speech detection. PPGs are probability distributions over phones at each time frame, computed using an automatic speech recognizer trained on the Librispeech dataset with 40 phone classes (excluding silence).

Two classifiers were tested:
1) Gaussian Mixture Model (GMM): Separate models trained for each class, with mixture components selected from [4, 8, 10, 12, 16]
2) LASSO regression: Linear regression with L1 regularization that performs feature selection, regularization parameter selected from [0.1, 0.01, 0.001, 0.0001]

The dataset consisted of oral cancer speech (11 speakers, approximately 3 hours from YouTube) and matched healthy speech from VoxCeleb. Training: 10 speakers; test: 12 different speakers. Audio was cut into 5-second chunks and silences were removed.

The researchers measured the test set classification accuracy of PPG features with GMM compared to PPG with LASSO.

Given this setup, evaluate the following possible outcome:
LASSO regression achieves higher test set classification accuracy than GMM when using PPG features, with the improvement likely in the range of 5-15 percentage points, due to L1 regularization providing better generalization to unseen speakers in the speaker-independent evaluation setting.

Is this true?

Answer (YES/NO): NO